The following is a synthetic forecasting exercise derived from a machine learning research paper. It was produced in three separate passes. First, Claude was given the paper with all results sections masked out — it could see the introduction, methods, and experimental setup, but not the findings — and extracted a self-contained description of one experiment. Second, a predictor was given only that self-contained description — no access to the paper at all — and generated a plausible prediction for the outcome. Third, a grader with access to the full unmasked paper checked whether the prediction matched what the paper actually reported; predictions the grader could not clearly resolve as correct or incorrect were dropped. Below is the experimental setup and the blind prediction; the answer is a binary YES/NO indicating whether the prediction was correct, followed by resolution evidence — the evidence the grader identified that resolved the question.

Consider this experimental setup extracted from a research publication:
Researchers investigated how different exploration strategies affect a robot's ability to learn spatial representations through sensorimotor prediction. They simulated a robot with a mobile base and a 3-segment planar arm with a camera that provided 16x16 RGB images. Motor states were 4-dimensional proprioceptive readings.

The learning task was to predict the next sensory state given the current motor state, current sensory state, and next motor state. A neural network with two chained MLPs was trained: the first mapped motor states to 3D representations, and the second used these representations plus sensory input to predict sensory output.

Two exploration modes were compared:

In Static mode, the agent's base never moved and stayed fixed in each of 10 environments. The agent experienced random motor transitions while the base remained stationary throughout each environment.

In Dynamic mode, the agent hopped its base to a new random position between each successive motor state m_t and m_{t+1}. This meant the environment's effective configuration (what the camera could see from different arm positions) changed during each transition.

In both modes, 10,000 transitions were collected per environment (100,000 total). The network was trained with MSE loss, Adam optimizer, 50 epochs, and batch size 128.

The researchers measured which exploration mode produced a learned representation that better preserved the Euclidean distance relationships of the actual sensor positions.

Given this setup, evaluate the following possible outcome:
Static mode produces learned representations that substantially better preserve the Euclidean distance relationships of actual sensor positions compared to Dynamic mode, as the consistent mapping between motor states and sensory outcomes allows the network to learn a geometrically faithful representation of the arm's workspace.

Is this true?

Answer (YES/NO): YES